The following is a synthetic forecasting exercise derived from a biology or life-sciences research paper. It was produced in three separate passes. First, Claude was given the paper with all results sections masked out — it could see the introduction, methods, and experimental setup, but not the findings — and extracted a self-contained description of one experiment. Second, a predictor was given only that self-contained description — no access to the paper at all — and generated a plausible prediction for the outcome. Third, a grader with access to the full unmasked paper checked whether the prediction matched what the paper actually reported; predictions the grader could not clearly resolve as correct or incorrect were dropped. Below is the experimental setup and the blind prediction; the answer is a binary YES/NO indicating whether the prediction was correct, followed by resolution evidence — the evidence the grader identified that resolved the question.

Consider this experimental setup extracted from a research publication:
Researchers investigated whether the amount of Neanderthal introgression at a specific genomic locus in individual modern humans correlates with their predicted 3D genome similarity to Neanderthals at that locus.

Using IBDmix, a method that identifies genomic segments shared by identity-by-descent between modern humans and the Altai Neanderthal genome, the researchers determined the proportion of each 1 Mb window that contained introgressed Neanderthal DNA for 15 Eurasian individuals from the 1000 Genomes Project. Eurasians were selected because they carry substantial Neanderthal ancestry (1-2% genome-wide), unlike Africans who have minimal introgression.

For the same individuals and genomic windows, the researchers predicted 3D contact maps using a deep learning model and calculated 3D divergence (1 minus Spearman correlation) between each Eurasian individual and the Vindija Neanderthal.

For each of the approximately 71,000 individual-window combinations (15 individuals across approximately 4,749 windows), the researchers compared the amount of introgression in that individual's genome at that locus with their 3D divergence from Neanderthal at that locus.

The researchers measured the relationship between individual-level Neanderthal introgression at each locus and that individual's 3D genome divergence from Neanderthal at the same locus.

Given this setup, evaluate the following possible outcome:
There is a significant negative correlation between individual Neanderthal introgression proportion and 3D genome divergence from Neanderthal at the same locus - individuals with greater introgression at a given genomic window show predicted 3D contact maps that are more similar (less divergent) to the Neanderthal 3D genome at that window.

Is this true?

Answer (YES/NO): YES